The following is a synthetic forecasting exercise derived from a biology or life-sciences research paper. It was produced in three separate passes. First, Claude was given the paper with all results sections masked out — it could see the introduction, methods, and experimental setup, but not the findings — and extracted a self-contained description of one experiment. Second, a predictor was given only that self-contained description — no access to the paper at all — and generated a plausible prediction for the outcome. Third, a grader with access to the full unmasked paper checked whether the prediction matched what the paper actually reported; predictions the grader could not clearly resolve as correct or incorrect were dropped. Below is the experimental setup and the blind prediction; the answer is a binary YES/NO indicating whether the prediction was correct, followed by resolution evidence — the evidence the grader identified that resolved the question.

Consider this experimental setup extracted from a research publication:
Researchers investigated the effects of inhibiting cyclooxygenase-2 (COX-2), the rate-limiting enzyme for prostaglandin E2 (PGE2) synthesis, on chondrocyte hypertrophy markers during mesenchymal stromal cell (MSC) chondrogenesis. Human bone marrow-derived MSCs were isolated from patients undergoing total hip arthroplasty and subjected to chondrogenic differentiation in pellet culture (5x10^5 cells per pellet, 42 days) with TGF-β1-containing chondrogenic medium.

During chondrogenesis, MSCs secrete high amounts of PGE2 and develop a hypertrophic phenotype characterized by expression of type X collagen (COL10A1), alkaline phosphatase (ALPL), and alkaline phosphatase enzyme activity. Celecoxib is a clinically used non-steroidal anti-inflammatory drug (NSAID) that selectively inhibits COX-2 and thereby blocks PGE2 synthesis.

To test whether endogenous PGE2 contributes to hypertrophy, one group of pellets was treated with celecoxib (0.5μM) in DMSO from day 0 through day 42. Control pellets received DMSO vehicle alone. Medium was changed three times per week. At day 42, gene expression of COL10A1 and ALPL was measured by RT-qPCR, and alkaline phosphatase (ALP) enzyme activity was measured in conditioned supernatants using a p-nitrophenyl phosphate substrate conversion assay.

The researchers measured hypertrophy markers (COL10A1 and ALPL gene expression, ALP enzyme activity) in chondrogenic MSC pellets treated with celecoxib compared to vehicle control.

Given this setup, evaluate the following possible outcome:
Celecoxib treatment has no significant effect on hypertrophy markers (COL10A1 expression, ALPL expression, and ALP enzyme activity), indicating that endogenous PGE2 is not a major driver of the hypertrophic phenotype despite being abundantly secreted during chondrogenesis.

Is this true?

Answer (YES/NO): NO